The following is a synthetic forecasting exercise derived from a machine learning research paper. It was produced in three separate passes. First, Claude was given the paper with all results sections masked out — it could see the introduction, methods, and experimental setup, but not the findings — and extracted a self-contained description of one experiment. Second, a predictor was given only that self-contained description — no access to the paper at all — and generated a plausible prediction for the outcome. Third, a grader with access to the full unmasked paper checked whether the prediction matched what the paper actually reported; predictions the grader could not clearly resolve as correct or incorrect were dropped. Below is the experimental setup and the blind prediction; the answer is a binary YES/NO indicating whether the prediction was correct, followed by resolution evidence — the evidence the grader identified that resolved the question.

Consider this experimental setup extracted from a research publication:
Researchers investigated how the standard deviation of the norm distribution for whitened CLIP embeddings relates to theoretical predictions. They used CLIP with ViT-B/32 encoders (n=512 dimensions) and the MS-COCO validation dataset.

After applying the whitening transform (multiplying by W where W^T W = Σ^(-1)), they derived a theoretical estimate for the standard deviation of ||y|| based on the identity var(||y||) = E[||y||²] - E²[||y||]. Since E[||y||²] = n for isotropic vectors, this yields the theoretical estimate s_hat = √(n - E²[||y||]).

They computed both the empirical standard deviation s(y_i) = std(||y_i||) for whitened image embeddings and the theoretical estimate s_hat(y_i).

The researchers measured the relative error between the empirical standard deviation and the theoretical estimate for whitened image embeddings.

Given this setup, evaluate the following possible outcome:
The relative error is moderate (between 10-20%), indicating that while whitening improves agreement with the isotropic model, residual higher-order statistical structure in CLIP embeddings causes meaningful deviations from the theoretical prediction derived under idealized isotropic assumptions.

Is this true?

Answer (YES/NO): NO